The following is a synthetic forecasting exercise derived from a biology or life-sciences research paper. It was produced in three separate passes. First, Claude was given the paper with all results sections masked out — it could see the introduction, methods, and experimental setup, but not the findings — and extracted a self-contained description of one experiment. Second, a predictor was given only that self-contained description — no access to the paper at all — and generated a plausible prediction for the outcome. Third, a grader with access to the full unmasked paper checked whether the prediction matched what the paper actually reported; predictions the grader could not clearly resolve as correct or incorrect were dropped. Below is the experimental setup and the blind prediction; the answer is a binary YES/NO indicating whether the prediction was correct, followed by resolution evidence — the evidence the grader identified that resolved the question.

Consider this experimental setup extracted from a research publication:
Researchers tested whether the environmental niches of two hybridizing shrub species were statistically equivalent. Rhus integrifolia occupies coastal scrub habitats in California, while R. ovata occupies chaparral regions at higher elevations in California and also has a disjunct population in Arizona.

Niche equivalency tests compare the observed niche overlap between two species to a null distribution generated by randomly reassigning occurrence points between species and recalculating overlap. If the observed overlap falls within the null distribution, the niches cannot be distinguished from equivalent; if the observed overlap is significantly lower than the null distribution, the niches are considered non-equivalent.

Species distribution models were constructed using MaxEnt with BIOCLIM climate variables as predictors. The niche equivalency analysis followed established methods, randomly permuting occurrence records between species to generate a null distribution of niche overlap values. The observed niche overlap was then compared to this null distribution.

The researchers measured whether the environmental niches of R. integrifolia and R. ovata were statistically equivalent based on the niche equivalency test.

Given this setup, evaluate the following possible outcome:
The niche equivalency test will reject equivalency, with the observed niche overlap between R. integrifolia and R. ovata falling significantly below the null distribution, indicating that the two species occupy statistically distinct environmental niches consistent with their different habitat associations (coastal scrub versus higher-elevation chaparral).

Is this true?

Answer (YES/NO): NO